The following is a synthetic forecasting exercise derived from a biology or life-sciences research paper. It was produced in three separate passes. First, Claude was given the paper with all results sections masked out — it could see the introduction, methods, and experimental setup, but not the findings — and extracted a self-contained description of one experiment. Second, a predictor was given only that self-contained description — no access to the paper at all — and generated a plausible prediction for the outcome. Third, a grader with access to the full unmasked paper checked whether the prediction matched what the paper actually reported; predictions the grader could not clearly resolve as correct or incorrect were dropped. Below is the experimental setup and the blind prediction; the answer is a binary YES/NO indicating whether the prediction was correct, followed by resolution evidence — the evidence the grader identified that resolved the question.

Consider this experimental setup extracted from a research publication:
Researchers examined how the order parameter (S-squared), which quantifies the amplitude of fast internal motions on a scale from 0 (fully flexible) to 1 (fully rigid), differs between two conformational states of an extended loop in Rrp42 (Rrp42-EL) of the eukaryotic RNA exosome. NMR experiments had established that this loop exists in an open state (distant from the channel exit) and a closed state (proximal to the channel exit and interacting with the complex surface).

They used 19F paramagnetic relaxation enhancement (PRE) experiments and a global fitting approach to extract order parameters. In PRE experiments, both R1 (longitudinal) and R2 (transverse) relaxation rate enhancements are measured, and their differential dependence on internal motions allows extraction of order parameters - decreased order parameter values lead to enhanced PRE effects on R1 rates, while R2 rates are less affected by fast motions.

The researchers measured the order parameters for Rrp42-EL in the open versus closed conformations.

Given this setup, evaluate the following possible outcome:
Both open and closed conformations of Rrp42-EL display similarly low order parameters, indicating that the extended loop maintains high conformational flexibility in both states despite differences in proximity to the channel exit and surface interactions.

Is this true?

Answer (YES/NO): NO